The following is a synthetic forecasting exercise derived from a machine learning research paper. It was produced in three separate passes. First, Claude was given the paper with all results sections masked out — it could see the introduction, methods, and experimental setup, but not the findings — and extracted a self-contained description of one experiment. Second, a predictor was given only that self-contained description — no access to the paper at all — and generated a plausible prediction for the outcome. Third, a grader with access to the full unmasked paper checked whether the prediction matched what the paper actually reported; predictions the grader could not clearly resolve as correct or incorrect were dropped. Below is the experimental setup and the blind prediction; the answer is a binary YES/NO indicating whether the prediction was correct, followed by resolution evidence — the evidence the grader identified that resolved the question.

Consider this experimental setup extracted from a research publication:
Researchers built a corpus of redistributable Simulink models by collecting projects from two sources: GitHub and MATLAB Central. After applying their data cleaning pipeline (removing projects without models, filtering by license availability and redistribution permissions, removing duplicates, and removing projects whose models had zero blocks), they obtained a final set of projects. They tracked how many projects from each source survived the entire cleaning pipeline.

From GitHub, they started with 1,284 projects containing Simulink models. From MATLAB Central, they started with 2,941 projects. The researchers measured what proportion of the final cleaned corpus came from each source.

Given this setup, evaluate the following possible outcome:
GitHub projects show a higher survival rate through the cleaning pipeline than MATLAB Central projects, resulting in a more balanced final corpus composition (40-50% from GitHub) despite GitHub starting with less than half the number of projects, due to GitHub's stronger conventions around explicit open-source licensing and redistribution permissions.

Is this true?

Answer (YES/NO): NO